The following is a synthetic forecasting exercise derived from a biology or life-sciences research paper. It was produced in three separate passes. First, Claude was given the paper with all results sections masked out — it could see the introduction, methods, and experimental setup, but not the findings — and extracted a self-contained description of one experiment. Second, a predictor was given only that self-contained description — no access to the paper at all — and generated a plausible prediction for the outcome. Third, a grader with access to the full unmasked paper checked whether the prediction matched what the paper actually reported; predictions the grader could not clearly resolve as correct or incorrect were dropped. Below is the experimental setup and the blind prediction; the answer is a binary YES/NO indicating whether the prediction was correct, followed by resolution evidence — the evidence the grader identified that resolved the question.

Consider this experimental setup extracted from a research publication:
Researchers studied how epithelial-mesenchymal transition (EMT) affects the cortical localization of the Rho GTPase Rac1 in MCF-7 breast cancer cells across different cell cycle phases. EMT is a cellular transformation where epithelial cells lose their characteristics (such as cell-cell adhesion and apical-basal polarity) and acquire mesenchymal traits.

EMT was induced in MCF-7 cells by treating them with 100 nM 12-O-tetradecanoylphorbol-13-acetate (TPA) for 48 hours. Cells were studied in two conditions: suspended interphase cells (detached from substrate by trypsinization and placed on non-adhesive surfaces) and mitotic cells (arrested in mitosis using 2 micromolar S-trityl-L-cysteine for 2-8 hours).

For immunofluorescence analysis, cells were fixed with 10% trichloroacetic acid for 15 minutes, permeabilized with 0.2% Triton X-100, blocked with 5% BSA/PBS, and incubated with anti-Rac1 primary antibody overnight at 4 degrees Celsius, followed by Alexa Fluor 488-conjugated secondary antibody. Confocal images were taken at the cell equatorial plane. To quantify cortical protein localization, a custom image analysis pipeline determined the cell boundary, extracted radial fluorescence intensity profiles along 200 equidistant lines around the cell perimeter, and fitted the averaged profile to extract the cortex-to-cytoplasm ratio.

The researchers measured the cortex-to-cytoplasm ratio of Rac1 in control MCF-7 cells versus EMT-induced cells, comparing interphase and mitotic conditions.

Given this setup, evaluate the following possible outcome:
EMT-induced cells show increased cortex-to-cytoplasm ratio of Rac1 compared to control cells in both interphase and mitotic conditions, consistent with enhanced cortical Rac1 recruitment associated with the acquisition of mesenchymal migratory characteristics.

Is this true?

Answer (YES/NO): YES